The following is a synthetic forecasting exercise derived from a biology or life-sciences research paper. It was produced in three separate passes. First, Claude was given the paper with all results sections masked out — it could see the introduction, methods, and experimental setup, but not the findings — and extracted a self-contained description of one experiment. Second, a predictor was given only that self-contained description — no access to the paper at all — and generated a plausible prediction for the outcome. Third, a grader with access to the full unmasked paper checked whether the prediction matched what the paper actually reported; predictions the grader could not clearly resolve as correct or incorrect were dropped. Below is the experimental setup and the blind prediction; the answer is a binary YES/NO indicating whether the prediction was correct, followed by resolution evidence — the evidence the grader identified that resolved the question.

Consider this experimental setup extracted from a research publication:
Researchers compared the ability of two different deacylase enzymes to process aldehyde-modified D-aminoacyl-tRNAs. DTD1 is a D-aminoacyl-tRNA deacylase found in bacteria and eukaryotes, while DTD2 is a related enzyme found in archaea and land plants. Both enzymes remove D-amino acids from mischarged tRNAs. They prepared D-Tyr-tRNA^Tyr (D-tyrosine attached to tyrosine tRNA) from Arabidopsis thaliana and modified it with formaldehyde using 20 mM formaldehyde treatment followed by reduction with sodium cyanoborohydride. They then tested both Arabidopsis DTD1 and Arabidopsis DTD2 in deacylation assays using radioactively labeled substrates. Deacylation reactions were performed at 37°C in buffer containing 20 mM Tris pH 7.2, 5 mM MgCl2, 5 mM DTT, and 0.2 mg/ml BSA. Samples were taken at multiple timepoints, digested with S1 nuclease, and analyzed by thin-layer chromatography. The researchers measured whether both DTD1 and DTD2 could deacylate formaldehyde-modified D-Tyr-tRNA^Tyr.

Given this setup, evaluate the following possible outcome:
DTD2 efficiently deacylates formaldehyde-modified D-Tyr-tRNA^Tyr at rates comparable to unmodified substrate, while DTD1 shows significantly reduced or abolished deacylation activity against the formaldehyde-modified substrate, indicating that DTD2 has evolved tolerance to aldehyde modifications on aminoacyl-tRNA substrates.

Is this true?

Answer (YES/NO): NO